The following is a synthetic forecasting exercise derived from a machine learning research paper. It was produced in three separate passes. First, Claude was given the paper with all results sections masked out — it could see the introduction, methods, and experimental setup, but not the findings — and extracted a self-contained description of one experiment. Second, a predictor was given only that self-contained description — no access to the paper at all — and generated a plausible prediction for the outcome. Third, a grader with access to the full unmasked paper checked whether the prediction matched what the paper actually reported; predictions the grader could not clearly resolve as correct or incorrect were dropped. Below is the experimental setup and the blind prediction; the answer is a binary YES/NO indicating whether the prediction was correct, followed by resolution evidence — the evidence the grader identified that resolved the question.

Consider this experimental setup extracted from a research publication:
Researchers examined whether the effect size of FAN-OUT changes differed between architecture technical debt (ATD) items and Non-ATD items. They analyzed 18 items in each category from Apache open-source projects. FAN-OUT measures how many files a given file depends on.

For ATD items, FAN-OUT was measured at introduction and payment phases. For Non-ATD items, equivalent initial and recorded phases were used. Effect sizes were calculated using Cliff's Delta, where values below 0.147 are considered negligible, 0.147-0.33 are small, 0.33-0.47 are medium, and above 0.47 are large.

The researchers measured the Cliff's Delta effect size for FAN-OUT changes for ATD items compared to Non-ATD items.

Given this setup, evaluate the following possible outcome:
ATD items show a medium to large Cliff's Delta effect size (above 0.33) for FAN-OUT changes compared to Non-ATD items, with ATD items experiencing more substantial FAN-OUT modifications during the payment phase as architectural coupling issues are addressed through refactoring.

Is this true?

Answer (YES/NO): NO